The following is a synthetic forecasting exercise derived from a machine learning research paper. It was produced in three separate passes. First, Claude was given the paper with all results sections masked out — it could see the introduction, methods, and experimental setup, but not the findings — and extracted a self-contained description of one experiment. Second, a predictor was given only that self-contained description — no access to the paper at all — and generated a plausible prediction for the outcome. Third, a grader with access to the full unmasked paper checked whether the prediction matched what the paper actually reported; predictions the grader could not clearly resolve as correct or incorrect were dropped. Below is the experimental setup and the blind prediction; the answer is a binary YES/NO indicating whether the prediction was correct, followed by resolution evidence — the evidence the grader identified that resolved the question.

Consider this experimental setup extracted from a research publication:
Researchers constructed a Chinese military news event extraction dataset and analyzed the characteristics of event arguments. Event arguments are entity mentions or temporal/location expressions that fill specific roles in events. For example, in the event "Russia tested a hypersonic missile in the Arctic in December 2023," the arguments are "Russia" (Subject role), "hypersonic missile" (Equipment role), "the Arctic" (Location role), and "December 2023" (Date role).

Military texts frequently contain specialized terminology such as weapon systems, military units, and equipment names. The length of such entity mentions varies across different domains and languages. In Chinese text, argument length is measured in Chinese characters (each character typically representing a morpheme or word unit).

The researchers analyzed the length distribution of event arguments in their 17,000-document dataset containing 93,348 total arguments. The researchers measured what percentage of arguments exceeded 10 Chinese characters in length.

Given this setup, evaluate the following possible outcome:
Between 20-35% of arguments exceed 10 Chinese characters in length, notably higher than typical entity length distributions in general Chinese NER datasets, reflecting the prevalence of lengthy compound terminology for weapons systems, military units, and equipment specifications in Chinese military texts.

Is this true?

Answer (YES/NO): NO